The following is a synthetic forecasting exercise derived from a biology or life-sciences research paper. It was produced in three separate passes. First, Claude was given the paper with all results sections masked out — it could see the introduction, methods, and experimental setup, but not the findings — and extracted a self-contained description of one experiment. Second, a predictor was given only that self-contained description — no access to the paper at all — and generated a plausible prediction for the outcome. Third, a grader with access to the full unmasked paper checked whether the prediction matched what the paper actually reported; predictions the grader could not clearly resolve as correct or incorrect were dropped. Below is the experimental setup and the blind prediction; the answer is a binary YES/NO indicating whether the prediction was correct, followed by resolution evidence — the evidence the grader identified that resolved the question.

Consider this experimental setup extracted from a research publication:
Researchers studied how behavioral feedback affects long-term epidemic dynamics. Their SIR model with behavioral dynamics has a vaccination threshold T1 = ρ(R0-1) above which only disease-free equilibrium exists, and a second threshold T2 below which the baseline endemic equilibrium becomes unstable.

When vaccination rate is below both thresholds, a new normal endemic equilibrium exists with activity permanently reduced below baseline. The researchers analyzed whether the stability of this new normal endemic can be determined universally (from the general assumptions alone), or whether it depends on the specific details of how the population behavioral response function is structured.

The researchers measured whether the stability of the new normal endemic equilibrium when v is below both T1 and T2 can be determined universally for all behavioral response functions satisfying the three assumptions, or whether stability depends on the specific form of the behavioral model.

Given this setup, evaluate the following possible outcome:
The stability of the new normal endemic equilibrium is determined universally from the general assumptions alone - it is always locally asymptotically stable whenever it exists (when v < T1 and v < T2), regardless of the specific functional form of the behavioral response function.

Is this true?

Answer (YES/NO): NO